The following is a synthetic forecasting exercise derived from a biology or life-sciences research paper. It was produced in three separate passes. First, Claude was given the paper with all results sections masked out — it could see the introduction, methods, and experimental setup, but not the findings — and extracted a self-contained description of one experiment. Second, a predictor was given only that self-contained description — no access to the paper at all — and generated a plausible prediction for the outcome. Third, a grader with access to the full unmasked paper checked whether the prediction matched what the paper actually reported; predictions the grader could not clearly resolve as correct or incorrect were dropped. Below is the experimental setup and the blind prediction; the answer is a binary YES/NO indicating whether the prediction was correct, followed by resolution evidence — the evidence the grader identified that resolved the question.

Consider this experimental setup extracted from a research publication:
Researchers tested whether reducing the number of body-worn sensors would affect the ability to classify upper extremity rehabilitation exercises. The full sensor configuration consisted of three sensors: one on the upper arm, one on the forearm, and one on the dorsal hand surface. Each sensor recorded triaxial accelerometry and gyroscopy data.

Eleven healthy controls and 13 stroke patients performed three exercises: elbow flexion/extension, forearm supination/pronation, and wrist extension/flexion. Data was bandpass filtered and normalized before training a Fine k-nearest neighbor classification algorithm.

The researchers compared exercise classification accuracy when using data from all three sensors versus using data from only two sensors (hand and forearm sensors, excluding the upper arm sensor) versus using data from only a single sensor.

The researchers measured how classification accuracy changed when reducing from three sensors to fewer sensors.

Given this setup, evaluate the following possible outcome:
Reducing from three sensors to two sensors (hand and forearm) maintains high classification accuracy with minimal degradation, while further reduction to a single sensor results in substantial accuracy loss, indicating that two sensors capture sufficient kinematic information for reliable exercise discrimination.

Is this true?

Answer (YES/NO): YES